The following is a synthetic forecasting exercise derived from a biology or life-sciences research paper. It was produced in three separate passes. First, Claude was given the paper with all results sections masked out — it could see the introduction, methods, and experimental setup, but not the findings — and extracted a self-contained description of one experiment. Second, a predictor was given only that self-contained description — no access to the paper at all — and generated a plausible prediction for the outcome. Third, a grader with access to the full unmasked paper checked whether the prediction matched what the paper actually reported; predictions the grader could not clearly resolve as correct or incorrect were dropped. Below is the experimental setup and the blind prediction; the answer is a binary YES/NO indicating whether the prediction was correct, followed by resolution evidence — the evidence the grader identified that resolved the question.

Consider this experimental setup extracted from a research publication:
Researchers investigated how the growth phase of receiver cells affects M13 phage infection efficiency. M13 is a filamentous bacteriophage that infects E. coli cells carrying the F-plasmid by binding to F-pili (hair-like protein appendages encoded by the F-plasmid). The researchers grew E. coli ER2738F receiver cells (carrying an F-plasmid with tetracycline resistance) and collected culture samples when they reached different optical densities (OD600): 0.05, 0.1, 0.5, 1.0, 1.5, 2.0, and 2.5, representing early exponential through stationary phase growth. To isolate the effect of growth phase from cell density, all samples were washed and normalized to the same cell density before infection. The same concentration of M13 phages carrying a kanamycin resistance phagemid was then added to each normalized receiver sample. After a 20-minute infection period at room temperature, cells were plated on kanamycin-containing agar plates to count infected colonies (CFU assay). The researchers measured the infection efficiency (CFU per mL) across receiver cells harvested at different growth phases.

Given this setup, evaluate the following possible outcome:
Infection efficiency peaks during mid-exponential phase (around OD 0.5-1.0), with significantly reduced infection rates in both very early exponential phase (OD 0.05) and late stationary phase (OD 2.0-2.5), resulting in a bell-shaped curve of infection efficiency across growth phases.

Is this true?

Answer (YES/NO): NO